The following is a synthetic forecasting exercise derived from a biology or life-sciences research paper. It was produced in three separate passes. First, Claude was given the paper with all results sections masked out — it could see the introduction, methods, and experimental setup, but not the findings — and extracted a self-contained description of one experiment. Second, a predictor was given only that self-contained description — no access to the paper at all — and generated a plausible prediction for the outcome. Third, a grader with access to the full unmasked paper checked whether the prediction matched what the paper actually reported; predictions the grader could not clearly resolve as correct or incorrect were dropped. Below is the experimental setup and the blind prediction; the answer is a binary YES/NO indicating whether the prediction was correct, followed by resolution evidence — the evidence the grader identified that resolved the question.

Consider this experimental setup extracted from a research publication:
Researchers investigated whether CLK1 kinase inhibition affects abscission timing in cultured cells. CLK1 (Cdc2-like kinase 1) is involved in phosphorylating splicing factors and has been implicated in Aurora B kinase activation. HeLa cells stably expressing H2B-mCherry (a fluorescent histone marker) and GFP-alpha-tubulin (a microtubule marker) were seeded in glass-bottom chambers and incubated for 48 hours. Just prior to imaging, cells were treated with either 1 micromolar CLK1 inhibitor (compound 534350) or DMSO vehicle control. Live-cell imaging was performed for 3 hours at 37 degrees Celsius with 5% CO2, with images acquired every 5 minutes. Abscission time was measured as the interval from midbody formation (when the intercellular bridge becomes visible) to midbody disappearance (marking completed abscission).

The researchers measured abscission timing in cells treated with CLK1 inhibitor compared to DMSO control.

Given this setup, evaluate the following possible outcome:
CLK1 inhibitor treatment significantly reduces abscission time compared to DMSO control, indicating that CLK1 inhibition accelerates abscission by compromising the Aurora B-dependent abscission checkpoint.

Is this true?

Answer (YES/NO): NO